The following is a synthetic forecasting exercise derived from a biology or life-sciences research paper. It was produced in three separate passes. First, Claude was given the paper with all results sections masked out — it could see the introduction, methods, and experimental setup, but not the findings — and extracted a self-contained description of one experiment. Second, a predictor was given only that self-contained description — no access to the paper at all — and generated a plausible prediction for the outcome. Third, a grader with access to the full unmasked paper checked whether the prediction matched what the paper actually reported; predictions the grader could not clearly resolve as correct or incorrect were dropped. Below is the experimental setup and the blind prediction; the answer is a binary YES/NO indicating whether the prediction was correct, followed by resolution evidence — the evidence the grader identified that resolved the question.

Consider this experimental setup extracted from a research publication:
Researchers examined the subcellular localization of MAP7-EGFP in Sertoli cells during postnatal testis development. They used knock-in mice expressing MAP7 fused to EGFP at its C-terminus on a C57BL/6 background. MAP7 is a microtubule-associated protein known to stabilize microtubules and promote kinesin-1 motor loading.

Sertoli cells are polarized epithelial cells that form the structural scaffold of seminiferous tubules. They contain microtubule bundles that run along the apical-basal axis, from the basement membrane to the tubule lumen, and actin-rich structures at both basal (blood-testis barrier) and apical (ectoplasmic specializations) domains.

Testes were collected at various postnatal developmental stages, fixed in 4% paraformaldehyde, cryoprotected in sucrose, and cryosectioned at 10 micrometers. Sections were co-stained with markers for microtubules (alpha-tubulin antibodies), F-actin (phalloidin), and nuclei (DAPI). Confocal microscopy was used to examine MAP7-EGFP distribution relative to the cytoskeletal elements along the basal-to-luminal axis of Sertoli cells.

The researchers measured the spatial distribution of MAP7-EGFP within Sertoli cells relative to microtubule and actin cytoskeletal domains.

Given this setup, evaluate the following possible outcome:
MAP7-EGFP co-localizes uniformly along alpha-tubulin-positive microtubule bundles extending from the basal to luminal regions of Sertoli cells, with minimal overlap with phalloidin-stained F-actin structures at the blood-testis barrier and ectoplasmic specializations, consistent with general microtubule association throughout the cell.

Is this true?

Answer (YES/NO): NO